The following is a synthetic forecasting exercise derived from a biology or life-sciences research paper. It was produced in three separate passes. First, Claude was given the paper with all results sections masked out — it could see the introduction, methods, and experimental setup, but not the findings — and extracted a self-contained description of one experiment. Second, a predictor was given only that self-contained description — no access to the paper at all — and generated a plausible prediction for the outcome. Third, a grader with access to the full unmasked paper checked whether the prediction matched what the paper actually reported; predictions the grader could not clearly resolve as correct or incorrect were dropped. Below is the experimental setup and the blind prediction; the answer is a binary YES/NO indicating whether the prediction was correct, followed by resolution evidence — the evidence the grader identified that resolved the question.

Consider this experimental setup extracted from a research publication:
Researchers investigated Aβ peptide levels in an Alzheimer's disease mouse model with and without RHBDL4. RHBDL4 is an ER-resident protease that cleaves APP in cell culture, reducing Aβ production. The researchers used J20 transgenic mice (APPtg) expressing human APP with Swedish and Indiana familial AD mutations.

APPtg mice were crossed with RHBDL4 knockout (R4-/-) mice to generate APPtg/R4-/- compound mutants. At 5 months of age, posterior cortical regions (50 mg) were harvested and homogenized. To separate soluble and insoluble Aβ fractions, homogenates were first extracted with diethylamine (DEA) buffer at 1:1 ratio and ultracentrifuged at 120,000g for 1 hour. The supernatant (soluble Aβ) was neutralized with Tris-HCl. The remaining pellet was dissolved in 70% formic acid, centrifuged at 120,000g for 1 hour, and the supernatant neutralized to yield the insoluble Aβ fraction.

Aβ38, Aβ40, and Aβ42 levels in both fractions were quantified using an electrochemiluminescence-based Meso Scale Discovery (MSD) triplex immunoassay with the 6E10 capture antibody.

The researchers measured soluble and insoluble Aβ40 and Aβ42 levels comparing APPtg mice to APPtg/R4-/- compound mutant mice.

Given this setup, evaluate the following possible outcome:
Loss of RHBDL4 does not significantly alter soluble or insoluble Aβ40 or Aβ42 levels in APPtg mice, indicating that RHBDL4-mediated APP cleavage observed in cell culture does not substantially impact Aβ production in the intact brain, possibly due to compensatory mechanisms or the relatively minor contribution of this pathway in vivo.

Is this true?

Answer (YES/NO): NO